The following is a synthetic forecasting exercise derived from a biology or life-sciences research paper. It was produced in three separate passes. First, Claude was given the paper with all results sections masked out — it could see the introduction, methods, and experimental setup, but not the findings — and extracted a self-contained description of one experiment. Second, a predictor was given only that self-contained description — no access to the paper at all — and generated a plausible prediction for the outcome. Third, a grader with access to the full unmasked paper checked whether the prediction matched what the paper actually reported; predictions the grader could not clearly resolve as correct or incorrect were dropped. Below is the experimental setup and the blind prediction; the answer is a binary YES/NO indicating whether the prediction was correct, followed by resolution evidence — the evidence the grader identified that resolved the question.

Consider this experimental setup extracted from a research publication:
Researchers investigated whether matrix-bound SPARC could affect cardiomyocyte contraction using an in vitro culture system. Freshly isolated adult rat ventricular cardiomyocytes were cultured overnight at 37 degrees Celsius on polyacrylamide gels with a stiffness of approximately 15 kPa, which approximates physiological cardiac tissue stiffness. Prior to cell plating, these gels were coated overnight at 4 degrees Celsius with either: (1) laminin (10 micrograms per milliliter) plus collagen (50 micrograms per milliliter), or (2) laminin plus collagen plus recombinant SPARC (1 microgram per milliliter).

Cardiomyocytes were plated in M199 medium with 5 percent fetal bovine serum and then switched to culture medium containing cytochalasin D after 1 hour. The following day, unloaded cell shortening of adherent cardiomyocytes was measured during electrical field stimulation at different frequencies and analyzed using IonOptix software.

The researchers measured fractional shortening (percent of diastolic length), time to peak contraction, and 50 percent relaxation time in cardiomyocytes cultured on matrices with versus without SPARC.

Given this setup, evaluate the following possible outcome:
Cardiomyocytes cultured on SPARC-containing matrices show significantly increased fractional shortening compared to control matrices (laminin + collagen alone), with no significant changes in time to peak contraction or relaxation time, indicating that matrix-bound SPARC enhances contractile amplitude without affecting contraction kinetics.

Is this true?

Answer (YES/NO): YES